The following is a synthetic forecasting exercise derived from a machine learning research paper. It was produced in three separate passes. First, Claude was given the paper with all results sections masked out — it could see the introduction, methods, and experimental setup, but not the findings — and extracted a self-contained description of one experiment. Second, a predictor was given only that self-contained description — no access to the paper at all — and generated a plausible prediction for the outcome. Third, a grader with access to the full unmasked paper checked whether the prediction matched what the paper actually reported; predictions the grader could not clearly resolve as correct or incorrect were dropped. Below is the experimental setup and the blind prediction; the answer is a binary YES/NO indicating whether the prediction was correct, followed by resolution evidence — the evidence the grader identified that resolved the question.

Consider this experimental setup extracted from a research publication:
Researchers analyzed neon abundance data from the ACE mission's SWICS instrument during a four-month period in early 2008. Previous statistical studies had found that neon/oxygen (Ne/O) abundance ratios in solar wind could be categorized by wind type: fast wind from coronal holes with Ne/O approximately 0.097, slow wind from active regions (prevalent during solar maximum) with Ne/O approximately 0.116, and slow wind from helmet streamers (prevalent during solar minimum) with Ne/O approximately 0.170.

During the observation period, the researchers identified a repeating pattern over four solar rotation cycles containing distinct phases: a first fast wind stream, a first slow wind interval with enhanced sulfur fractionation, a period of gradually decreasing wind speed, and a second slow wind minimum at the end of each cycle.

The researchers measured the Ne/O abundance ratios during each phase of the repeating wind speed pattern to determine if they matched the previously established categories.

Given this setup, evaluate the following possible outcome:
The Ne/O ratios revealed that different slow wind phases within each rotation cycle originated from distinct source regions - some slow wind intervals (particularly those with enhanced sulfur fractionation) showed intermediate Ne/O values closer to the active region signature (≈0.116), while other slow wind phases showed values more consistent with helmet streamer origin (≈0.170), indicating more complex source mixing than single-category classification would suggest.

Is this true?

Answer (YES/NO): YES